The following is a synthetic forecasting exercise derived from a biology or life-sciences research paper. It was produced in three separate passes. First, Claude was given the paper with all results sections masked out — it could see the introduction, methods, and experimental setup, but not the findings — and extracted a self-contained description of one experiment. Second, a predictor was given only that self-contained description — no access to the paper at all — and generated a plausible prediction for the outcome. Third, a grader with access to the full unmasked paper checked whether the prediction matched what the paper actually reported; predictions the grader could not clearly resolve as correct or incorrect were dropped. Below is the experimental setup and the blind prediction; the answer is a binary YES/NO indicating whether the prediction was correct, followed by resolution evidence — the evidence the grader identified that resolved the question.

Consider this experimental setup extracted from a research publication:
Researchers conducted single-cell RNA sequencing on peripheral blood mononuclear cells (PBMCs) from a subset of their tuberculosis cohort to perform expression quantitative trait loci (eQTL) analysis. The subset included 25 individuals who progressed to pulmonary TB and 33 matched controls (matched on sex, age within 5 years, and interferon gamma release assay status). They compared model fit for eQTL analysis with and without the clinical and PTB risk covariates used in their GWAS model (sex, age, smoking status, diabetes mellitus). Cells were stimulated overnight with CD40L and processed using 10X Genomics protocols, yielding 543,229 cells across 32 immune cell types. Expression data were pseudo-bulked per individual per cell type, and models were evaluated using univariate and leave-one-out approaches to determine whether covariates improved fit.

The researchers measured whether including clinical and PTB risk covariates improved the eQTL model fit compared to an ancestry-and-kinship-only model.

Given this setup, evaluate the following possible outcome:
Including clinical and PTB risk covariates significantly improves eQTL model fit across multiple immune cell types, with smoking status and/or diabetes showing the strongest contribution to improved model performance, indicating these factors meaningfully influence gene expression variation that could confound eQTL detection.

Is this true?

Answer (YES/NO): NO